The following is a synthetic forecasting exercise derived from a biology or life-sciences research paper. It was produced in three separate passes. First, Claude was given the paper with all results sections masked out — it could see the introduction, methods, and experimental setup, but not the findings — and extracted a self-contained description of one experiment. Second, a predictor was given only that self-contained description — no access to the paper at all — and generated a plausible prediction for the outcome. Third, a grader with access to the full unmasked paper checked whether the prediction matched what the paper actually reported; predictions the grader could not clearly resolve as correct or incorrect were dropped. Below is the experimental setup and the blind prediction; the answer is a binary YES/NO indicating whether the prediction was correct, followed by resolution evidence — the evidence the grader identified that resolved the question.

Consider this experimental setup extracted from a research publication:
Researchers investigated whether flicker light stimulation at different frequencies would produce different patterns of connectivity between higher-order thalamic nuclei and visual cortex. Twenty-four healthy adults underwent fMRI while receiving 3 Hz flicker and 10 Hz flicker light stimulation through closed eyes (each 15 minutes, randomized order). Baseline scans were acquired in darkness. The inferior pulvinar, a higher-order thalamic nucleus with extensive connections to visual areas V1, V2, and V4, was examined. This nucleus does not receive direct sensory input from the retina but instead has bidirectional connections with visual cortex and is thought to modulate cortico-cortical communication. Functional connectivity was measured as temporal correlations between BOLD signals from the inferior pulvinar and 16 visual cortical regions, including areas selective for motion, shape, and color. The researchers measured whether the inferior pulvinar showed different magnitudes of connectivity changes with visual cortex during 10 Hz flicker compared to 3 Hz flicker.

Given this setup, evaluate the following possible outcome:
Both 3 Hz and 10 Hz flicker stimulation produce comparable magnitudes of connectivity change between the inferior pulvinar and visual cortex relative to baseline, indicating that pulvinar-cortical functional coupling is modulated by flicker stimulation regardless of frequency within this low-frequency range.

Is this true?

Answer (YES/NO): NO